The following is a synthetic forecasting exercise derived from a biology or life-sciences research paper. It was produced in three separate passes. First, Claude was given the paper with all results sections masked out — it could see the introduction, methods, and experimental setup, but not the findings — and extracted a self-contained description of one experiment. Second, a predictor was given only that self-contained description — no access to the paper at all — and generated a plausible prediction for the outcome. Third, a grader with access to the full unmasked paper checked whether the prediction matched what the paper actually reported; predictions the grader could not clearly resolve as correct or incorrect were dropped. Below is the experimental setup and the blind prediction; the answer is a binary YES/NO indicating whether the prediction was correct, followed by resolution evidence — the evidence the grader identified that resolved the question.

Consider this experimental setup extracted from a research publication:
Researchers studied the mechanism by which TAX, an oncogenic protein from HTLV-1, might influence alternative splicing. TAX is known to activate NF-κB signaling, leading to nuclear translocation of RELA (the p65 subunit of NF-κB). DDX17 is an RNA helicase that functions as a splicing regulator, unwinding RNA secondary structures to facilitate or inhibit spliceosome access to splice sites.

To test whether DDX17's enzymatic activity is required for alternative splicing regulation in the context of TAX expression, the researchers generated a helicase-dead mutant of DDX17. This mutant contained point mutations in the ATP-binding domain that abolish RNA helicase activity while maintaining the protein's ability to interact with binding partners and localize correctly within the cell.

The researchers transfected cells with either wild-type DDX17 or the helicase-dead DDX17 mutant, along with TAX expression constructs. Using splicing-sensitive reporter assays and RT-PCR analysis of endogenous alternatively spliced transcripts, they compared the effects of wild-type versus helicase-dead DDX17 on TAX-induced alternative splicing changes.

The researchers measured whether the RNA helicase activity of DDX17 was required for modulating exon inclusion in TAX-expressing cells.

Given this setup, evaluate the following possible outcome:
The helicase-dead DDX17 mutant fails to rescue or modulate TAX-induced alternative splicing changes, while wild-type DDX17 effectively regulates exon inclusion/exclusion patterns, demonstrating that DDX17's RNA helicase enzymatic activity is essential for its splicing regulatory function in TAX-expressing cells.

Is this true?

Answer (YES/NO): YES